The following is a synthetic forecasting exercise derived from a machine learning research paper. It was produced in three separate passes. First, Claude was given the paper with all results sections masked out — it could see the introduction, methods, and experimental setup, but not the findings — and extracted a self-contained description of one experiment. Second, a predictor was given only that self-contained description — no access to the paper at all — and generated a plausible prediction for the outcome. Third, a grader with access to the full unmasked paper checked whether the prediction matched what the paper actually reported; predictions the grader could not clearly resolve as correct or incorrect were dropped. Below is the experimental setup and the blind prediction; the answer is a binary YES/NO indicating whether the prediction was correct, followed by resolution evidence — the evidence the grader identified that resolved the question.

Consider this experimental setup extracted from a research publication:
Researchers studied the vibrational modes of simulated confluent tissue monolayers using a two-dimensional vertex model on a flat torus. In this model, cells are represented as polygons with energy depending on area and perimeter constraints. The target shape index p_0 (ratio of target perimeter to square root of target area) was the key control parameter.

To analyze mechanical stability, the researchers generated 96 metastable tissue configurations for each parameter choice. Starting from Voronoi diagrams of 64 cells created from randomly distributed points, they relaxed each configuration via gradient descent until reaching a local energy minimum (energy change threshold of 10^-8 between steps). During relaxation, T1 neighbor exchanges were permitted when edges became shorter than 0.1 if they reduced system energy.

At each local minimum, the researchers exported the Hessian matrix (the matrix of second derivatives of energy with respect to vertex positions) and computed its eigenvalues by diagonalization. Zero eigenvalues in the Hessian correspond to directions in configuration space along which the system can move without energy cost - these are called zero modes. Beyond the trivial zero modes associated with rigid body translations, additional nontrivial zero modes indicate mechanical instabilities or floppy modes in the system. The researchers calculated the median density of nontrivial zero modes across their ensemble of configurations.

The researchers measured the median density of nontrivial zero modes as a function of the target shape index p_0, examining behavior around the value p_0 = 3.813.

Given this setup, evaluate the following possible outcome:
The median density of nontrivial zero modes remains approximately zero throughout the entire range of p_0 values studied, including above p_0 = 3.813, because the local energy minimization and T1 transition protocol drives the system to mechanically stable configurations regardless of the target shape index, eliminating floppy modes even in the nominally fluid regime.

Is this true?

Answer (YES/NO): NO